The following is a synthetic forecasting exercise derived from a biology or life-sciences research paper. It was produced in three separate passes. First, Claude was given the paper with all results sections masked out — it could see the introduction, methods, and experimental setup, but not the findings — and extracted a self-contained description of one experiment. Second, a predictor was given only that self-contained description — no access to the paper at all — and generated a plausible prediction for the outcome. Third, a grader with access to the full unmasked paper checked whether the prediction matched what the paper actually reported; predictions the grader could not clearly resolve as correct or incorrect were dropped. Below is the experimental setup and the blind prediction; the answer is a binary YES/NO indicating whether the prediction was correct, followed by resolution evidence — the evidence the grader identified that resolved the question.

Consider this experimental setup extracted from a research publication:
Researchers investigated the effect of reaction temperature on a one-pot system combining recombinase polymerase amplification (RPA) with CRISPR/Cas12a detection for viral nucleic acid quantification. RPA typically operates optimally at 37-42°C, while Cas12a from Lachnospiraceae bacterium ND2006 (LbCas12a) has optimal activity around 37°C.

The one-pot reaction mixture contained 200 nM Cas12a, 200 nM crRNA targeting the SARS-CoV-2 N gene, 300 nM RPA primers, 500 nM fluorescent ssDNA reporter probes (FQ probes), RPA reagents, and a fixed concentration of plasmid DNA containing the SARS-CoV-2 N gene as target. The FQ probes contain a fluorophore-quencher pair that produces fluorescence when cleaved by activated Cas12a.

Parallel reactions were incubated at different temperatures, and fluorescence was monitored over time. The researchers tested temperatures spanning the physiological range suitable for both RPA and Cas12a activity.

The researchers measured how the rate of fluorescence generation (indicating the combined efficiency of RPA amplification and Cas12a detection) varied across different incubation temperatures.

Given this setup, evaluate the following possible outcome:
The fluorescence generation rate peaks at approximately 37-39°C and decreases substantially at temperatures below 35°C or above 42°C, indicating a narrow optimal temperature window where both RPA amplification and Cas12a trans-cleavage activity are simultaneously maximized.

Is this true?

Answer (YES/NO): NO